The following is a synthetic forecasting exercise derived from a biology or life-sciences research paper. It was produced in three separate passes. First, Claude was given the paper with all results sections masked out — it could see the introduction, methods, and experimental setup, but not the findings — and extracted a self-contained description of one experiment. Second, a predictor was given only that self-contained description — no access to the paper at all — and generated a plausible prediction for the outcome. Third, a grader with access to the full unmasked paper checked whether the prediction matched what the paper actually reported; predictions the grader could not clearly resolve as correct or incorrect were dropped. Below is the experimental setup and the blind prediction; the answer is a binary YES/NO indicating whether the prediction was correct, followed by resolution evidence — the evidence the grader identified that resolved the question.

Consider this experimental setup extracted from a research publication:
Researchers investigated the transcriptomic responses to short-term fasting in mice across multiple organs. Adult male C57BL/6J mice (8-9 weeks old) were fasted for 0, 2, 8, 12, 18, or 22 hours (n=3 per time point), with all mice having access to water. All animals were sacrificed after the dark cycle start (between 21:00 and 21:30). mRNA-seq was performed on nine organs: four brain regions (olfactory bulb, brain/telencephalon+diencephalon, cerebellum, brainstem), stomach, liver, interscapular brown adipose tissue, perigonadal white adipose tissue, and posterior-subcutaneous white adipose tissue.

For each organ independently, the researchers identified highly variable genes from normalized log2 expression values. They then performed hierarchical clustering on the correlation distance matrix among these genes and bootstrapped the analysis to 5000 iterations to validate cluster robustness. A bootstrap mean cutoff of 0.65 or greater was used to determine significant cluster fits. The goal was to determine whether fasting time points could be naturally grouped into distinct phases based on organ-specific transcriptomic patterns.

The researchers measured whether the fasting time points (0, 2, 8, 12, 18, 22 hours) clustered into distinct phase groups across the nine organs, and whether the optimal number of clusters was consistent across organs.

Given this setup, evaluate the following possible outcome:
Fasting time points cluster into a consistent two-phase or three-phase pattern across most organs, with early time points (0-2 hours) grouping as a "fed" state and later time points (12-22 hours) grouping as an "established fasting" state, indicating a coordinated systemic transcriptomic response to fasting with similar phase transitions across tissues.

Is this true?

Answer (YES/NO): NO